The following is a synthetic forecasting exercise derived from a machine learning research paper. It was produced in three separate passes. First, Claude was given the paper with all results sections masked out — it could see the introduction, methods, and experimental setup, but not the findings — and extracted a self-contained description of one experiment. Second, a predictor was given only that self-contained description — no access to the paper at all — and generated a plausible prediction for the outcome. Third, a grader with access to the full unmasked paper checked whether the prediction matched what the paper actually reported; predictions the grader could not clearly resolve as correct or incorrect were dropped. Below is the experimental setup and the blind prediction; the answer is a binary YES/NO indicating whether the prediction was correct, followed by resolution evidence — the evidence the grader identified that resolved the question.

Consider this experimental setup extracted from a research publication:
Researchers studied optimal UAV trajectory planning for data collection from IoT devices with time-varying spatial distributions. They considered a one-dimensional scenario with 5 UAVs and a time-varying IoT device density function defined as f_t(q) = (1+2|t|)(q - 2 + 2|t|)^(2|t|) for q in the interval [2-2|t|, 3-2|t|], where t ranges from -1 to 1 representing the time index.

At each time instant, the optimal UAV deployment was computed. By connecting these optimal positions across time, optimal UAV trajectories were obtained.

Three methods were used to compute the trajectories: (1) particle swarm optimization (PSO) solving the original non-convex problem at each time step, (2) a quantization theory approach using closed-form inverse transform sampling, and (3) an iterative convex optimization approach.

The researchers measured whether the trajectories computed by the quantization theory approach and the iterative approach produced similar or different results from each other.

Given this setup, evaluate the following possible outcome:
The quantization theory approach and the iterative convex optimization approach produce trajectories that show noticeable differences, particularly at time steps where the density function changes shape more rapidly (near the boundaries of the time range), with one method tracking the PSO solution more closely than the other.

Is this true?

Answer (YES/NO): NO